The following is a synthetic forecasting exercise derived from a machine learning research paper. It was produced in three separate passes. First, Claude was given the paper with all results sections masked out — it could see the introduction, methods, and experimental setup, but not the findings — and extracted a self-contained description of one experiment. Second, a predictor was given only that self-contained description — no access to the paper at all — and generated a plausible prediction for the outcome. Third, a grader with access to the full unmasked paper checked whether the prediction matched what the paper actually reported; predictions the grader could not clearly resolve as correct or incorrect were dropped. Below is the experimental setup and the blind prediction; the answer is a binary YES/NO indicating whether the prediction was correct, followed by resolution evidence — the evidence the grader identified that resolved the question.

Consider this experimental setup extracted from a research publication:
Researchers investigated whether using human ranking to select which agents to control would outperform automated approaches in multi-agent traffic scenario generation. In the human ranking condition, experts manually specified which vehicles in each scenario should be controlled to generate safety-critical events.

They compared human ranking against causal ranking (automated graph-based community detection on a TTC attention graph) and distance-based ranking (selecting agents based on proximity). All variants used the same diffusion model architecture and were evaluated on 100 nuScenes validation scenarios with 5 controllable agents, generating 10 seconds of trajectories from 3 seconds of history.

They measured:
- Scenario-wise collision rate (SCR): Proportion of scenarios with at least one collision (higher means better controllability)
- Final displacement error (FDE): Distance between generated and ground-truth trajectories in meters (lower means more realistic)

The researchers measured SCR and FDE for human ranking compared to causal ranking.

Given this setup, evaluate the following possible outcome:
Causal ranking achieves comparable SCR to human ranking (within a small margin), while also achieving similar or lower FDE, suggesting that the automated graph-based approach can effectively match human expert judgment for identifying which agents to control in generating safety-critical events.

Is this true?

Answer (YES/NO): NO